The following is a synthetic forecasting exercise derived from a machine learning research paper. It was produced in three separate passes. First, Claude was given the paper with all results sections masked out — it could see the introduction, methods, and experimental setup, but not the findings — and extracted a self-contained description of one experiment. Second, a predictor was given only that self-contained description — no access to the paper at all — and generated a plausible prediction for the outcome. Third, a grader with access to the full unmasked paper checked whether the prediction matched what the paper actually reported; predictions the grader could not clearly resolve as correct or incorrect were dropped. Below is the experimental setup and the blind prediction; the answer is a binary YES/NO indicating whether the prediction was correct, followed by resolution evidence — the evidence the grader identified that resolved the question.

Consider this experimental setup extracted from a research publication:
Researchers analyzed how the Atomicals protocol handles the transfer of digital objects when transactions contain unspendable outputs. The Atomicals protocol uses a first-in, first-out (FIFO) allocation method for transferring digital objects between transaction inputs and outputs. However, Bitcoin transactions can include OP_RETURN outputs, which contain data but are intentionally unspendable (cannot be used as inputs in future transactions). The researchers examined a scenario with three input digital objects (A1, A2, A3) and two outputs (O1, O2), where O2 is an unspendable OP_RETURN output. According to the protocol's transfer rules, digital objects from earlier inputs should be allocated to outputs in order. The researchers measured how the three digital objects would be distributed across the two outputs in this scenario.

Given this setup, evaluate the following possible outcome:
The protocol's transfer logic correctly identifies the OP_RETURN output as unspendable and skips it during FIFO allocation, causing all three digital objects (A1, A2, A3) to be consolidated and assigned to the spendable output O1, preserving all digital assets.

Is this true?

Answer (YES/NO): YES